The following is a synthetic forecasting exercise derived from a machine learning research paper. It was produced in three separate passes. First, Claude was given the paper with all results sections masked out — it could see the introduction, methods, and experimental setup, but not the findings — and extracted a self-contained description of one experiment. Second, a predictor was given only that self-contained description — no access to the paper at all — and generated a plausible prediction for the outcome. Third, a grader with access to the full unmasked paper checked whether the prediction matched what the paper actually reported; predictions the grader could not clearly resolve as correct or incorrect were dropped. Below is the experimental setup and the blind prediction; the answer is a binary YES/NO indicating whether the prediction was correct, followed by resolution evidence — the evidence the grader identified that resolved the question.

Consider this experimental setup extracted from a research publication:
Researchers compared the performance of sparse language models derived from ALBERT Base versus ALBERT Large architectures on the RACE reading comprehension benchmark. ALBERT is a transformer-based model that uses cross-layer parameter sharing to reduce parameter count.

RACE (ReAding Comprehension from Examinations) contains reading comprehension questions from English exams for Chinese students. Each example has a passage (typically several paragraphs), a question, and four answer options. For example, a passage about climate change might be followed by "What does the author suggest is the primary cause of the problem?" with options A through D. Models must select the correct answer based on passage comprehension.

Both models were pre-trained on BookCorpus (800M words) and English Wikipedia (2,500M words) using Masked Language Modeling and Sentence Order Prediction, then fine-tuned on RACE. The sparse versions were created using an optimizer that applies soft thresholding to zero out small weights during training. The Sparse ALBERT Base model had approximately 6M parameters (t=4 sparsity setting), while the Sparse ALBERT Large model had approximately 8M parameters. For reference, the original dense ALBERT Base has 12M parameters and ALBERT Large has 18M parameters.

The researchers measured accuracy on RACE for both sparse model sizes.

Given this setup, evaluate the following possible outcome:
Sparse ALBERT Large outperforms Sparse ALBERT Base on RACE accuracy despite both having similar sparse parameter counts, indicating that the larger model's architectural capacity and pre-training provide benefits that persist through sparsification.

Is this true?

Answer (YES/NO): YES